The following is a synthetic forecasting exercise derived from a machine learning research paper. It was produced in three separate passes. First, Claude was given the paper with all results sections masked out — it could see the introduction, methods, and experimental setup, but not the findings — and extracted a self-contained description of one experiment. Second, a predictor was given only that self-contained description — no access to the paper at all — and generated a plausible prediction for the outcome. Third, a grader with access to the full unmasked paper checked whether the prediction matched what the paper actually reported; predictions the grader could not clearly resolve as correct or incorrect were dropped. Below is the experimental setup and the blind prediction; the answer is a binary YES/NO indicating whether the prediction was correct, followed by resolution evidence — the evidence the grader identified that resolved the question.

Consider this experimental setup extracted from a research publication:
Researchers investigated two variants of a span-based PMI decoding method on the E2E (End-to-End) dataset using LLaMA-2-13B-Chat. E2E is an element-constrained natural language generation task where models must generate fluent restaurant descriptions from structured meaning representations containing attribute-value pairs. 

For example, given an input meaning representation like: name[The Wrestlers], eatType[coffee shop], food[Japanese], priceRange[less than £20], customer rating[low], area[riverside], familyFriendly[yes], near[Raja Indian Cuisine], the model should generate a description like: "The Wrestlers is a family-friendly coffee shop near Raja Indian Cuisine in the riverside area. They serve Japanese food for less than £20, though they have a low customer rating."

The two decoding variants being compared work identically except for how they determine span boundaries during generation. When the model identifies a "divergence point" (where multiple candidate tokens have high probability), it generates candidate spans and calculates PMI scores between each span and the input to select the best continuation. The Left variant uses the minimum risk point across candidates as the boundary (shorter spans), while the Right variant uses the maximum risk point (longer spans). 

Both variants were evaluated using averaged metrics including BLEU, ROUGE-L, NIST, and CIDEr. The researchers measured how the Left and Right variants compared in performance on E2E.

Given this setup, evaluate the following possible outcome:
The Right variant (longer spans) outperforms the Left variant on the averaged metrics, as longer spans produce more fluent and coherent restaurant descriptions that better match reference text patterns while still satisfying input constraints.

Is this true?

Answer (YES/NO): YES